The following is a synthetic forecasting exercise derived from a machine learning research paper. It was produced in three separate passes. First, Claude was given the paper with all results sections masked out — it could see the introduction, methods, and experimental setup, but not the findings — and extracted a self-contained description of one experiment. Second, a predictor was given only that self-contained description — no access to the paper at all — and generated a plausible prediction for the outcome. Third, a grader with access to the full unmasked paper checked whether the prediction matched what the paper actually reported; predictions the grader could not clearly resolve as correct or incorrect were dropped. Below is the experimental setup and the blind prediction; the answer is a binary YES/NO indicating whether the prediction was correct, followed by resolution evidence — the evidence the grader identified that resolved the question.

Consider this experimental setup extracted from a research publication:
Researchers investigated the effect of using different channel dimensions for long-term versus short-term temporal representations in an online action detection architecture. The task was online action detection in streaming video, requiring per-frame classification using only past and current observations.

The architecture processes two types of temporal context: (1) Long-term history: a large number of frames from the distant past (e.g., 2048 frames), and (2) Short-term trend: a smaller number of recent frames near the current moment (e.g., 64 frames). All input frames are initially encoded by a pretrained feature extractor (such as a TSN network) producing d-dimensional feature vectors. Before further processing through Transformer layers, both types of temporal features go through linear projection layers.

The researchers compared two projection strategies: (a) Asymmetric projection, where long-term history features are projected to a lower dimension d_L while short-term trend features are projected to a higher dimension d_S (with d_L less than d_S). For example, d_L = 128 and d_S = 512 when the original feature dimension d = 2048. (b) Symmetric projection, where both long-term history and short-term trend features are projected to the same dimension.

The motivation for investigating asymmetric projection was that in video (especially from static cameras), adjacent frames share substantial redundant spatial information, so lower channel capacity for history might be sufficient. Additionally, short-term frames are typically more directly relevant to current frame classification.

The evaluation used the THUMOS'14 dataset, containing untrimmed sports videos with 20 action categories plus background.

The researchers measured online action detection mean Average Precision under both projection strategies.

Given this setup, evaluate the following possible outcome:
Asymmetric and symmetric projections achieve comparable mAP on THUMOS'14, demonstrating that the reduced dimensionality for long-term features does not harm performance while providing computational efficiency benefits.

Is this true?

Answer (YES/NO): NO